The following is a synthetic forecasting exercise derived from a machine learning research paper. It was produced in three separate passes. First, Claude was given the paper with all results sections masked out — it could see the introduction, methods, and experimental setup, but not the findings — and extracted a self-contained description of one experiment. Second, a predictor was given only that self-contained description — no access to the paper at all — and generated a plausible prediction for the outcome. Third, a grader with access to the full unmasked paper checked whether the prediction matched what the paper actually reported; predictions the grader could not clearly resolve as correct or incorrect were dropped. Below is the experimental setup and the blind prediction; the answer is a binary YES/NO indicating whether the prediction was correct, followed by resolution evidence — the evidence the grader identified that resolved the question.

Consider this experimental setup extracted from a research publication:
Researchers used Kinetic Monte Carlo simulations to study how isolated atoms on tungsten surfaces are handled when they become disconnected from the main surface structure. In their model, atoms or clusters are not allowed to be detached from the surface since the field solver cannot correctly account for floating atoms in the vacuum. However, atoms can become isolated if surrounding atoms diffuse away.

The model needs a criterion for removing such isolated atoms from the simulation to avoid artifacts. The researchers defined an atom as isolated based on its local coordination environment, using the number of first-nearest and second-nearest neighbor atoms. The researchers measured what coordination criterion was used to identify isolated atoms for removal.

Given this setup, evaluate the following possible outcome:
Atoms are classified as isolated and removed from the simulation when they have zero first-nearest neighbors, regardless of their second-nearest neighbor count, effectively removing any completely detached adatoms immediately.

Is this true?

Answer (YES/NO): NO